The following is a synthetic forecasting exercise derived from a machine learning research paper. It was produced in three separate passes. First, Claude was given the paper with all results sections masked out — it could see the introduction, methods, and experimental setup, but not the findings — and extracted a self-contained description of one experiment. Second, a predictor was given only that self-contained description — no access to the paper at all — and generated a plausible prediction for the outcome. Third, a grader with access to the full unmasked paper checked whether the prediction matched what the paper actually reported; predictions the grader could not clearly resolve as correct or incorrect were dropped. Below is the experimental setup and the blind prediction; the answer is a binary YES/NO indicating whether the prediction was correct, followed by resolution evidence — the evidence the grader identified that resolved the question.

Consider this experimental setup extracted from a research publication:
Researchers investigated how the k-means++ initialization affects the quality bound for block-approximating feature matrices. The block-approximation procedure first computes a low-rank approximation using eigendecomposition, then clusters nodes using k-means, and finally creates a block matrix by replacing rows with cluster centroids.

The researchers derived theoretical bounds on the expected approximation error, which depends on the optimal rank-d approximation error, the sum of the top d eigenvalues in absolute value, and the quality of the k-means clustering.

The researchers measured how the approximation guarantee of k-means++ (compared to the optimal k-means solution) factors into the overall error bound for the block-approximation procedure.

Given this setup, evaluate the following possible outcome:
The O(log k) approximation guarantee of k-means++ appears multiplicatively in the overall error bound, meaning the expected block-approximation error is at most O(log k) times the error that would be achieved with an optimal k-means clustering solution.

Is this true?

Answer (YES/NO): YES